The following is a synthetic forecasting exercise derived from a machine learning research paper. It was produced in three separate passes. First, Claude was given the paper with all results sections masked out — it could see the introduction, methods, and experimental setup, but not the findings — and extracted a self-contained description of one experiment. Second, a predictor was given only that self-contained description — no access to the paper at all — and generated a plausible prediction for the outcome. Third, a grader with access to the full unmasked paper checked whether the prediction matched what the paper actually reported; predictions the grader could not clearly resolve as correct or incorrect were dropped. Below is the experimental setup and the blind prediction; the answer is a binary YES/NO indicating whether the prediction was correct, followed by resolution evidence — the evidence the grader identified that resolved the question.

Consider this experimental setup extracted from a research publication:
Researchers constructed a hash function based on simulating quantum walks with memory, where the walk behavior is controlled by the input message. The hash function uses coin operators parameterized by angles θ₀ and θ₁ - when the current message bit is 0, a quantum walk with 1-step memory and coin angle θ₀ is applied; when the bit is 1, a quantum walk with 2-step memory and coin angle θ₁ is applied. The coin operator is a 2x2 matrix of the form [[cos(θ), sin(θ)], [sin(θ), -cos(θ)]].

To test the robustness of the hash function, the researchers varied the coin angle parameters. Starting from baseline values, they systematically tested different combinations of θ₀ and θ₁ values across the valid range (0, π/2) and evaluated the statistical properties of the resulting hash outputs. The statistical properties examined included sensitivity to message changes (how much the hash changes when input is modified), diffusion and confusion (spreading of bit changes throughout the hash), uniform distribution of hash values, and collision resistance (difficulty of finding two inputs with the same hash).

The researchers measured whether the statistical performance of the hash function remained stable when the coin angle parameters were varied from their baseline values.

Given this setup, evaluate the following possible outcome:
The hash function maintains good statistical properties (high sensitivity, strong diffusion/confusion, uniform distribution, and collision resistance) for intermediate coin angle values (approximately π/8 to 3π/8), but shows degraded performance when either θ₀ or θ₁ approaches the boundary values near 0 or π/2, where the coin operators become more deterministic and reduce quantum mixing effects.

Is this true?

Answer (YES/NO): NO